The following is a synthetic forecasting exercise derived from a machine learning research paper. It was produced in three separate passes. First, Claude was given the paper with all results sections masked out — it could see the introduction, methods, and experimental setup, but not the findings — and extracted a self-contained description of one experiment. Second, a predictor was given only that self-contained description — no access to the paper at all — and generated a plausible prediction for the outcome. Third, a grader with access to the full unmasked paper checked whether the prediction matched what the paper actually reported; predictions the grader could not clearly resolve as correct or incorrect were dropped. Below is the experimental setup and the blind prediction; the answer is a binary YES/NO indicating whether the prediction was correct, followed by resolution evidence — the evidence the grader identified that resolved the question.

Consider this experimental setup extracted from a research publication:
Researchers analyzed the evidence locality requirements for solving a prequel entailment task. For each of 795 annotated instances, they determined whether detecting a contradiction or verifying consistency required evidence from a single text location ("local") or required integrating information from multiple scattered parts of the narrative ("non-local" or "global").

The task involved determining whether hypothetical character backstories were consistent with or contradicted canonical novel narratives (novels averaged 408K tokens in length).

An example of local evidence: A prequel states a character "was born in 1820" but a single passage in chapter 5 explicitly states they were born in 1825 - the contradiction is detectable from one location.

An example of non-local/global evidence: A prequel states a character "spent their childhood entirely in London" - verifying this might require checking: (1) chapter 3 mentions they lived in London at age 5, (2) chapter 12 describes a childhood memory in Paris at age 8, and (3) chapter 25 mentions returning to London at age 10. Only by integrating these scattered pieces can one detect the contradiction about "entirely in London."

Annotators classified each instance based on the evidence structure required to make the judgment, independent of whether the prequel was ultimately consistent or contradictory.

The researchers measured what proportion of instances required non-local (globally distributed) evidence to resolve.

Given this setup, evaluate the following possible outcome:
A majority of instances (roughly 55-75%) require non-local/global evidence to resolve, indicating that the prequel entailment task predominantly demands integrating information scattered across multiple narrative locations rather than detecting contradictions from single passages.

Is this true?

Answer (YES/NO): NO